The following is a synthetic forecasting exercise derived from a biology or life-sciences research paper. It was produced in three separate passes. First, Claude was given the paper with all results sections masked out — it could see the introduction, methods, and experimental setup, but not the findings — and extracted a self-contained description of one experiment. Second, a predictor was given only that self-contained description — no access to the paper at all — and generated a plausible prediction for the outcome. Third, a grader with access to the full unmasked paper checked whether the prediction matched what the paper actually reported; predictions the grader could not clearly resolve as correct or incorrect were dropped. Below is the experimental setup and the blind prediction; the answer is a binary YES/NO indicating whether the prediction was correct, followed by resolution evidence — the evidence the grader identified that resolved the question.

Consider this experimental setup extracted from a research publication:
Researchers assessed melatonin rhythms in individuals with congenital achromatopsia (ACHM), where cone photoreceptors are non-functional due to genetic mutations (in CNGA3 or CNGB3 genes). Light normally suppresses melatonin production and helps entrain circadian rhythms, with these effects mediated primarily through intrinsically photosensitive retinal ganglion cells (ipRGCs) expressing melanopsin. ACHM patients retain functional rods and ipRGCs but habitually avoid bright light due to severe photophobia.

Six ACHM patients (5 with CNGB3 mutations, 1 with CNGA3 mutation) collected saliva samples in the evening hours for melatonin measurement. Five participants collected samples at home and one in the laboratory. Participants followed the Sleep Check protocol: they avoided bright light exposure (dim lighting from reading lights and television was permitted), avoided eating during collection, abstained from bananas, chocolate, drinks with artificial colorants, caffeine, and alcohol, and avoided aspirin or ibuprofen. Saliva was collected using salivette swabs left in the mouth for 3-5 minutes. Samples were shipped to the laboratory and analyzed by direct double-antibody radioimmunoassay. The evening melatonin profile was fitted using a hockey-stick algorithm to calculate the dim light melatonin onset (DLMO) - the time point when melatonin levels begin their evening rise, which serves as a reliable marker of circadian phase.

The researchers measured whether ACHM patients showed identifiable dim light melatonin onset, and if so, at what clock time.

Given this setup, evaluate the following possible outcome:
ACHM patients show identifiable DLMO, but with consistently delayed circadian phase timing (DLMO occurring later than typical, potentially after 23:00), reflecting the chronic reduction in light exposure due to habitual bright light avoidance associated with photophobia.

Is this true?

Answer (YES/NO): NO